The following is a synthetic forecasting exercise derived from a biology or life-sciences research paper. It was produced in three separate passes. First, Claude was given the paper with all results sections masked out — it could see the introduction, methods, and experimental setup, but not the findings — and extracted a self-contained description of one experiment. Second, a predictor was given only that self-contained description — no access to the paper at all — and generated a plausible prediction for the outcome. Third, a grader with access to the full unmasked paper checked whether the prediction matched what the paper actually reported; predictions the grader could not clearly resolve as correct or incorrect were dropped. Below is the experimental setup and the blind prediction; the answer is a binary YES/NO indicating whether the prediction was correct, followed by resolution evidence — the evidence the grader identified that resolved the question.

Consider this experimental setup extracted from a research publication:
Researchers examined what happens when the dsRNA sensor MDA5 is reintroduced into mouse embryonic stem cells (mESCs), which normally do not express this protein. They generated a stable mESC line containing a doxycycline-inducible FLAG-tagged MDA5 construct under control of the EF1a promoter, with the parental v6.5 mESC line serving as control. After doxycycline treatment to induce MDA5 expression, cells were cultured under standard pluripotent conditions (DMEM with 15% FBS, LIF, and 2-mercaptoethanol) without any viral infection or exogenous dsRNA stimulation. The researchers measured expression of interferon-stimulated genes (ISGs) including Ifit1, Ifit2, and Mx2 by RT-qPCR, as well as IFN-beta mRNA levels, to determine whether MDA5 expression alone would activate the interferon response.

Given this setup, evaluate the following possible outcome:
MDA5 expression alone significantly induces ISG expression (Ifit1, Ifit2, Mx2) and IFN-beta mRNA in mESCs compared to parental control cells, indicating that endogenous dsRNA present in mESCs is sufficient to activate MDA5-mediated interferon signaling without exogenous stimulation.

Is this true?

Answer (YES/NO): YES